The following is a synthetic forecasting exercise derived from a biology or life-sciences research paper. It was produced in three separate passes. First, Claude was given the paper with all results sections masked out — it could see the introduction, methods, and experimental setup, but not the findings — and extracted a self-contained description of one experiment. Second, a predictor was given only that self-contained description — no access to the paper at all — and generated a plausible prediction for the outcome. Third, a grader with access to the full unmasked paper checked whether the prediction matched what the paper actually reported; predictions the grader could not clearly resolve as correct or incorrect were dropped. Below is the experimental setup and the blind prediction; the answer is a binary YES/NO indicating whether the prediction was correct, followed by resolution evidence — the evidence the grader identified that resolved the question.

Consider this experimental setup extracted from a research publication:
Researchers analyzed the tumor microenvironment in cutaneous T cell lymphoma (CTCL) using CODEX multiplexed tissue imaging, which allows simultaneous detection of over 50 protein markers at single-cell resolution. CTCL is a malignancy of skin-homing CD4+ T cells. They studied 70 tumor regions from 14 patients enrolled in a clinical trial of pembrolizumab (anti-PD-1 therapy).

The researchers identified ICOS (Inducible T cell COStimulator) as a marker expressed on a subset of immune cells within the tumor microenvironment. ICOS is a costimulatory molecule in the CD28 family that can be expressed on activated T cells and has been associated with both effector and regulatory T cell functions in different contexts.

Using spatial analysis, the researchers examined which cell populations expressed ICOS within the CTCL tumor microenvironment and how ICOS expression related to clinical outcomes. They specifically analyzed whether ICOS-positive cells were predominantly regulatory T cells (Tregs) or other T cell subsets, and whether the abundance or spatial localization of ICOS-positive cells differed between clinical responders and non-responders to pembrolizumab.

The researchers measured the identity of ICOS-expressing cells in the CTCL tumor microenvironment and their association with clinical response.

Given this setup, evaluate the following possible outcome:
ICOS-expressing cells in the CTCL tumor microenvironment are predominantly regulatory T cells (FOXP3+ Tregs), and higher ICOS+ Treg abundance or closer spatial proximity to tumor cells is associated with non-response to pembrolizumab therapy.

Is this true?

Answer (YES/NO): NO